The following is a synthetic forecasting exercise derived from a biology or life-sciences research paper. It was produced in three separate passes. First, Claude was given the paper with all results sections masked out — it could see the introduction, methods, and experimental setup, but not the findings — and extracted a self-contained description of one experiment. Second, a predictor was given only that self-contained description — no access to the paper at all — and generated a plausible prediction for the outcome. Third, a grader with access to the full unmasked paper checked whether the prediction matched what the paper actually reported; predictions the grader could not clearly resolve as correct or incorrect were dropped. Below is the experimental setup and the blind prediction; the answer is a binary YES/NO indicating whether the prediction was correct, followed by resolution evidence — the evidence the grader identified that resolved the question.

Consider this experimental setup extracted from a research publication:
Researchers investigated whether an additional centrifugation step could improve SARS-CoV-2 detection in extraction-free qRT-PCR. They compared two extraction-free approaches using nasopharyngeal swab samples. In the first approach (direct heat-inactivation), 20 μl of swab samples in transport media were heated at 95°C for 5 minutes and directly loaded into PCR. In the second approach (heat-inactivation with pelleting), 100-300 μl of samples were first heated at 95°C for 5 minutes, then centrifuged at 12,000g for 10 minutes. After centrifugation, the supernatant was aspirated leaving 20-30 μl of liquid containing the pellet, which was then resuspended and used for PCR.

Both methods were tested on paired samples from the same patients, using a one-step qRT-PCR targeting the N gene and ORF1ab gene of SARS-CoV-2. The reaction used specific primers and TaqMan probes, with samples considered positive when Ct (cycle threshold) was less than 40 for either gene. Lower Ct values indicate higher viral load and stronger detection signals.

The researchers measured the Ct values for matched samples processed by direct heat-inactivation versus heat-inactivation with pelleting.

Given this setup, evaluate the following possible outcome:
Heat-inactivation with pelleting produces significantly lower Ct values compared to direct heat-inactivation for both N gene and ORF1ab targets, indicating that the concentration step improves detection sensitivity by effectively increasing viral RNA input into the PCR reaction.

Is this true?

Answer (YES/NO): YES